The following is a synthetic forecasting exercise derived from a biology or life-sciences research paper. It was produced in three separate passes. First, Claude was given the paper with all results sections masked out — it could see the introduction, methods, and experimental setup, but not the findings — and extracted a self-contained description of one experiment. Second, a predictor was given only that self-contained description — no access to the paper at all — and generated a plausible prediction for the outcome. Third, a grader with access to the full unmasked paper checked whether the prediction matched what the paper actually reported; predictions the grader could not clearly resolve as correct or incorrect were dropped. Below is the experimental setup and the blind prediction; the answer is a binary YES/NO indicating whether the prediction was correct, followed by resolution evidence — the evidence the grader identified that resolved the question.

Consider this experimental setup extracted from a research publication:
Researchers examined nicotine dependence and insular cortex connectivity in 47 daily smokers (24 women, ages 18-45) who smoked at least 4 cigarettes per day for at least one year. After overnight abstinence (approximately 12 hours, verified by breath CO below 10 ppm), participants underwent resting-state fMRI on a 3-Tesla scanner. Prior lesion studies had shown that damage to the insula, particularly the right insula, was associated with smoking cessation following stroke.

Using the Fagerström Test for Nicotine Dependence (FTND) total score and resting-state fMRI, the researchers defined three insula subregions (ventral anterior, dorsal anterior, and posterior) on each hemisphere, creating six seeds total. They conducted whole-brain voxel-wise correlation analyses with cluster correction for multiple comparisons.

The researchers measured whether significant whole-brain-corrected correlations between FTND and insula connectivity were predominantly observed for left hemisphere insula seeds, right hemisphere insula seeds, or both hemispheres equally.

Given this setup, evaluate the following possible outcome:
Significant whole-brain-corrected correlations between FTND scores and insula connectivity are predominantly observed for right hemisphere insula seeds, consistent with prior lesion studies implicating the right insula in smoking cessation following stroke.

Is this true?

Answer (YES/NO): NO